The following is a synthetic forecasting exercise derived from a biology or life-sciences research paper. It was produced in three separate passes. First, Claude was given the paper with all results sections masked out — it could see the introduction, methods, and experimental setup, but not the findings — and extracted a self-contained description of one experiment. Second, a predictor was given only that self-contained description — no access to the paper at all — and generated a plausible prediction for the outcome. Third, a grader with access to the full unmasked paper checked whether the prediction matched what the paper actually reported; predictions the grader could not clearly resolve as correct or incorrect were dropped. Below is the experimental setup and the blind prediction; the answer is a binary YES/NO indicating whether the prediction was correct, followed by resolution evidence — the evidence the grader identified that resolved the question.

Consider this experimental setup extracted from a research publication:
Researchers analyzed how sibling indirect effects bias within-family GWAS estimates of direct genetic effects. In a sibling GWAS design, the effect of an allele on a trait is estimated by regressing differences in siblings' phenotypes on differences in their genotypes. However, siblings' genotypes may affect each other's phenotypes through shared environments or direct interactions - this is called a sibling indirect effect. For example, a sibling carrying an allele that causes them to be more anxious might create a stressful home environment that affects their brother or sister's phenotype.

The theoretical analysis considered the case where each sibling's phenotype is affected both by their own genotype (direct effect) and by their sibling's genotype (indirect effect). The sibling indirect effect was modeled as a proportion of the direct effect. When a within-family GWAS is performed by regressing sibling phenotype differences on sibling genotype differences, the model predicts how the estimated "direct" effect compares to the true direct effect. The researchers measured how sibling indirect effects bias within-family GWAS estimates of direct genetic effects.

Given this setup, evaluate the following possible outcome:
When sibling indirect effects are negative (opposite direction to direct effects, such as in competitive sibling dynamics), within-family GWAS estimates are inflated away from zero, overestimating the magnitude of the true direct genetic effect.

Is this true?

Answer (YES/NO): YES